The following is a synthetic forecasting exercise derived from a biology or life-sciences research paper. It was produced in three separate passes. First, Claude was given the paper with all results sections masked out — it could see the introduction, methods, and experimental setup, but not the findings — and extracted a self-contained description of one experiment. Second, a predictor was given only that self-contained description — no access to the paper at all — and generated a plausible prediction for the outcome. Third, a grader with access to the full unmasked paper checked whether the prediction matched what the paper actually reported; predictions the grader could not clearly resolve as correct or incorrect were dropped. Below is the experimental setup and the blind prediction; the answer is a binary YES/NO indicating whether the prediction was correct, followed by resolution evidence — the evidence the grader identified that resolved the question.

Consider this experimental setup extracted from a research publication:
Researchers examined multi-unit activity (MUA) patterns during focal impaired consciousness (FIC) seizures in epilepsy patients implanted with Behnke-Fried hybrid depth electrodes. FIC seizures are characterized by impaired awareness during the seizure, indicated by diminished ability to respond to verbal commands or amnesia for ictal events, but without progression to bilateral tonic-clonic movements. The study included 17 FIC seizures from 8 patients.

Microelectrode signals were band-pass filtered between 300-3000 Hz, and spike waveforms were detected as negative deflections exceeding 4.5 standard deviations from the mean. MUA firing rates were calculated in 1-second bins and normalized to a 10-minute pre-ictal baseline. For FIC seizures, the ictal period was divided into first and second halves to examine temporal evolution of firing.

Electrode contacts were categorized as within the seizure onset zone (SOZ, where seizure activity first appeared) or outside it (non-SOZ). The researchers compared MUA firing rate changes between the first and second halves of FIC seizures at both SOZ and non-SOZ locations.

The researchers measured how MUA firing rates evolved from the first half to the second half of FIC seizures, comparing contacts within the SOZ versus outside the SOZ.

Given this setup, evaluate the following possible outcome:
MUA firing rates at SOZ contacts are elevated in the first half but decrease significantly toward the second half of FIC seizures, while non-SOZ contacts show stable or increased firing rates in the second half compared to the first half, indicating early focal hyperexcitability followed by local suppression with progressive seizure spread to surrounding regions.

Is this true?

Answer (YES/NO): YES